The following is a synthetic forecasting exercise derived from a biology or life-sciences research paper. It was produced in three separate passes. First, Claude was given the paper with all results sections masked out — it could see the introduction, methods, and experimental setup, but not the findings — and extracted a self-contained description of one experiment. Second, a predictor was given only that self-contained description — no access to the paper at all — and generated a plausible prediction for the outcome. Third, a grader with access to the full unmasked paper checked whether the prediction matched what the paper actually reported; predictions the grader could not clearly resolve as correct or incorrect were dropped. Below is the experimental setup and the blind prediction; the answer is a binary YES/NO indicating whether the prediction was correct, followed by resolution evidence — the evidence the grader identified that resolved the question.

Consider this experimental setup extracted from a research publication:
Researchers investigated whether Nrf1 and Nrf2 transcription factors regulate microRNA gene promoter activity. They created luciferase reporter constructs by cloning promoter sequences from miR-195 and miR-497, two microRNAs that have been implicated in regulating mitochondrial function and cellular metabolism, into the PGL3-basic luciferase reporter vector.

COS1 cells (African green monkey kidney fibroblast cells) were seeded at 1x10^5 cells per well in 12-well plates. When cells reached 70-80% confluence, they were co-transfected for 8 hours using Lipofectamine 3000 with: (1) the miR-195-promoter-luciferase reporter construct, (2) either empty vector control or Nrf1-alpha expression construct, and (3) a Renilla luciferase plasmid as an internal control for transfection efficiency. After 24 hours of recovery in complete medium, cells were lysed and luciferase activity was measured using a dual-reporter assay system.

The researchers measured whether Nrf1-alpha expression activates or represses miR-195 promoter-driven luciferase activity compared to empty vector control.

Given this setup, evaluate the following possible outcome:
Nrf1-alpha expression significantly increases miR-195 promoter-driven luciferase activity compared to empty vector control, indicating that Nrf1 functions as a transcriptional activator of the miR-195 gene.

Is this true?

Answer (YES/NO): YES